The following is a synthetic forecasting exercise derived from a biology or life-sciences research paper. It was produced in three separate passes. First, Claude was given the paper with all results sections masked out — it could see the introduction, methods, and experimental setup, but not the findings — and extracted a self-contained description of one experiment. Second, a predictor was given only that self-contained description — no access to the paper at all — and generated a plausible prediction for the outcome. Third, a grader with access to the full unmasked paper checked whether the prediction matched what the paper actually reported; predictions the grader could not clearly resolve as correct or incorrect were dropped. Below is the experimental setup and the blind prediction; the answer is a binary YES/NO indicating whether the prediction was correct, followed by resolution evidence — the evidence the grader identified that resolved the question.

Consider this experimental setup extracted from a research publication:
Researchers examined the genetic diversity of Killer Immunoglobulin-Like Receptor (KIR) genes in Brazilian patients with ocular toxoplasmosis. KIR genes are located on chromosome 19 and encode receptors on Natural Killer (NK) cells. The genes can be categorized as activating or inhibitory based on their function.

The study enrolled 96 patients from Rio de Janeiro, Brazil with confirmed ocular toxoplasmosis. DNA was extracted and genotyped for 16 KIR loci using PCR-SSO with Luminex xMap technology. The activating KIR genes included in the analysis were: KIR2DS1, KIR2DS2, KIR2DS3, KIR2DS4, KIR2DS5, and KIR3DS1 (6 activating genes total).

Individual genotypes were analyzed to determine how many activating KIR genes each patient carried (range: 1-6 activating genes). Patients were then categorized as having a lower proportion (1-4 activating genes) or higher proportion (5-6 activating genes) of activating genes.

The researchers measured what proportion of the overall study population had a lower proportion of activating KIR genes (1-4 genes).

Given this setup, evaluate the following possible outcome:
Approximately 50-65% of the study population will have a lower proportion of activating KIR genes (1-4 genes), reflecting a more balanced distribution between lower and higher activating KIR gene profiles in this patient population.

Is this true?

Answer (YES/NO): NO